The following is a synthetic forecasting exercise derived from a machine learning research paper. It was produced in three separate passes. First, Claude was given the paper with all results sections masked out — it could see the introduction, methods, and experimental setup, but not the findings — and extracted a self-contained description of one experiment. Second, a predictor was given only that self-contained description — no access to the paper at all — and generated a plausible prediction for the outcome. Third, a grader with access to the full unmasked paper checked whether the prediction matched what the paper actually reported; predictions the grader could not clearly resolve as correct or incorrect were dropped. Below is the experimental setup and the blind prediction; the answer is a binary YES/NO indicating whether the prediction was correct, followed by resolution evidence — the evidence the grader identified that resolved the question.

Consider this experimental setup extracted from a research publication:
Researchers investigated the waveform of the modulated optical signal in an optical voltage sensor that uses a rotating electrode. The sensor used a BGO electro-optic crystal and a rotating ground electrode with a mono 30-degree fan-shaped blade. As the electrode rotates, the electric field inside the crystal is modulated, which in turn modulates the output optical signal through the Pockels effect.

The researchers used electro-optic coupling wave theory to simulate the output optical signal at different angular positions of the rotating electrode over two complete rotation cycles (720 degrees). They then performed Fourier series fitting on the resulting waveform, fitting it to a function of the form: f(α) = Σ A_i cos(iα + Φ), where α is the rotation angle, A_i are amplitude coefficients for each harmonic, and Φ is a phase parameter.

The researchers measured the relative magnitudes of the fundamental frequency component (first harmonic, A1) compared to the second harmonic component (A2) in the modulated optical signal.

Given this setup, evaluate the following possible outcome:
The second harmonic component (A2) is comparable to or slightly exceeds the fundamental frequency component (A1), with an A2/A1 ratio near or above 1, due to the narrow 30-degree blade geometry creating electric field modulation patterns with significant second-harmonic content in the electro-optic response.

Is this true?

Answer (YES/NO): NO